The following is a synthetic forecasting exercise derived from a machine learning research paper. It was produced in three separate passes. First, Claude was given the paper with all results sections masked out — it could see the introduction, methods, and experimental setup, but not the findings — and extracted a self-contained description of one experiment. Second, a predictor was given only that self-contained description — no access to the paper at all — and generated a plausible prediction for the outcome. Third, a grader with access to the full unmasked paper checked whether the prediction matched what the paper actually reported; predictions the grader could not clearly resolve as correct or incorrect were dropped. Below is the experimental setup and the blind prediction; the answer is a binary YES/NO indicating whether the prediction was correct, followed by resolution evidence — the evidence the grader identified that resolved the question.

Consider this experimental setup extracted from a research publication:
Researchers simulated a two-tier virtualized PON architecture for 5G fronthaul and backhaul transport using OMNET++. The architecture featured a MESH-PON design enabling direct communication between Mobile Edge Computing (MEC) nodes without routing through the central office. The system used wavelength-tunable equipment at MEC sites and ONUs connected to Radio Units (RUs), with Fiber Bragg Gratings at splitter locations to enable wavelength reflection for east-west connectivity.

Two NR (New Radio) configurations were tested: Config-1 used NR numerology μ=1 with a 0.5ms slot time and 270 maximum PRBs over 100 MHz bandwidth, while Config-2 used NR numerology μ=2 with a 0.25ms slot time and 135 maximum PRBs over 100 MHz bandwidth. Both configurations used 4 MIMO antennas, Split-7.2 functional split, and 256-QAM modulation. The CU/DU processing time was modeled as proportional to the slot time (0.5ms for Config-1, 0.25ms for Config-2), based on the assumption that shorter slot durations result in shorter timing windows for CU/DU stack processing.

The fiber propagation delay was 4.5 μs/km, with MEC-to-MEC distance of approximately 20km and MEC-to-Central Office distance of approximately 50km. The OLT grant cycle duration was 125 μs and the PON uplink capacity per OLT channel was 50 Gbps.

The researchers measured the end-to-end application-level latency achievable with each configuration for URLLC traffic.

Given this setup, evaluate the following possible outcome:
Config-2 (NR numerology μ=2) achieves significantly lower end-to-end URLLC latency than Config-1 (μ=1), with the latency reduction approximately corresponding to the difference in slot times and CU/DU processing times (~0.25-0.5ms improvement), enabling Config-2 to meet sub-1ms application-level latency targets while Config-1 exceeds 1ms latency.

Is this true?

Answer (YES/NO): YES